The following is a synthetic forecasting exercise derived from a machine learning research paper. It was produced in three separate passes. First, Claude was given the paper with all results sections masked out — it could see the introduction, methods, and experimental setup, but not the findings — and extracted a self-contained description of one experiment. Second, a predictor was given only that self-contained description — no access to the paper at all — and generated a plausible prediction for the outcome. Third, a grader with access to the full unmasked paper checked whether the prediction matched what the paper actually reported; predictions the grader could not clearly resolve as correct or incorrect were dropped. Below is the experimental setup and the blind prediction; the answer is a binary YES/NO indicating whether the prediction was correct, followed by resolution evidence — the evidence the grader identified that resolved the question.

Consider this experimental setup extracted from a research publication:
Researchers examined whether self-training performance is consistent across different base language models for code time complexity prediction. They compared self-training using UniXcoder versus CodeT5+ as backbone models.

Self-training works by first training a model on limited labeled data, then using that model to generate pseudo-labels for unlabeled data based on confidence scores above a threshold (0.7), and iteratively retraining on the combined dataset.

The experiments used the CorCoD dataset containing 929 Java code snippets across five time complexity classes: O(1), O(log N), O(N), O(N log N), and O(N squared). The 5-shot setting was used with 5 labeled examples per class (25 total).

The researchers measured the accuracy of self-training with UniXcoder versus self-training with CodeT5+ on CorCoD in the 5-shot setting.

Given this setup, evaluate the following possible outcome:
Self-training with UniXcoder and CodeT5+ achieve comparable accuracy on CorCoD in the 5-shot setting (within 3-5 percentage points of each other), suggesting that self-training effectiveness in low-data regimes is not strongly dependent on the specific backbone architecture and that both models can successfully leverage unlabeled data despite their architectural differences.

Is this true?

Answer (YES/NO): YES